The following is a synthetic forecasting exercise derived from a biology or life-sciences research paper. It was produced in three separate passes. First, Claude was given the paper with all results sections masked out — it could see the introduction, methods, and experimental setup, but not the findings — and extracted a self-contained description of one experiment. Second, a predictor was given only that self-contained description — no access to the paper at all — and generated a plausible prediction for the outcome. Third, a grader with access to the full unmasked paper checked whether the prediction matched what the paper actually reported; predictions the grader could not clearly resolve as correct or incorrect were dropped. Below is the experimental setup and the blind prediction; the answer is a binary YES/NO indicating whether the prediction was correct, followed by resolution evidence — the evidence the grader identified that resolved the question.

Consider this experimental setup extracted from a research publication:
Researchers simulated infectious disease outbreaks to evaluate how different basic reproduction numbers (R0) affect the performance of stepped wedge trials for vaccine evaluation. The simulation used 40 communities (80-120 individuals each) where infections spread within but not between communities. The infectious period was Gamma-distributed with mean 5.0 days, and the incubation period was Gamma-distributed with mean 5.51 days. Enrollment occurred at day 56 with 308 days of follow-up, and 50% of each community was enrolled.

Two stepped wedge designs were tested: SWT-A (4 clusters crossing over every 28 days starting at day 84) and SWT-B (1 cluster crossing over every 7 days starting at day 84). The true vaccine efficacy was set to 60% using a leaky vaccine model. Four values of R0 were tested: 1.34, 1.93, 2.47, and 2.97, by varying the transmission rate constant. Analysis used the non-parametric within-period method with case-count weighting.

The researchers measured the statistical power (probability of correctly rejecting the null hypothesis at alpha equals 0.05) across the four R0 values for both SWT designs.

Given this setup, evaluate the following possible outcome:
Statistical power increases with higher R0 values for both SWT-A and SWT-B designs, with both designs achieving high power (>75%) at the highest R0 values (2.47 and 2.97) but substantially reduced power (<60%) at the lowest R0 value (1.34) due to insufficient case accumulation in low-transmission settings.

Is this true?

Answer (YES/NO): NO